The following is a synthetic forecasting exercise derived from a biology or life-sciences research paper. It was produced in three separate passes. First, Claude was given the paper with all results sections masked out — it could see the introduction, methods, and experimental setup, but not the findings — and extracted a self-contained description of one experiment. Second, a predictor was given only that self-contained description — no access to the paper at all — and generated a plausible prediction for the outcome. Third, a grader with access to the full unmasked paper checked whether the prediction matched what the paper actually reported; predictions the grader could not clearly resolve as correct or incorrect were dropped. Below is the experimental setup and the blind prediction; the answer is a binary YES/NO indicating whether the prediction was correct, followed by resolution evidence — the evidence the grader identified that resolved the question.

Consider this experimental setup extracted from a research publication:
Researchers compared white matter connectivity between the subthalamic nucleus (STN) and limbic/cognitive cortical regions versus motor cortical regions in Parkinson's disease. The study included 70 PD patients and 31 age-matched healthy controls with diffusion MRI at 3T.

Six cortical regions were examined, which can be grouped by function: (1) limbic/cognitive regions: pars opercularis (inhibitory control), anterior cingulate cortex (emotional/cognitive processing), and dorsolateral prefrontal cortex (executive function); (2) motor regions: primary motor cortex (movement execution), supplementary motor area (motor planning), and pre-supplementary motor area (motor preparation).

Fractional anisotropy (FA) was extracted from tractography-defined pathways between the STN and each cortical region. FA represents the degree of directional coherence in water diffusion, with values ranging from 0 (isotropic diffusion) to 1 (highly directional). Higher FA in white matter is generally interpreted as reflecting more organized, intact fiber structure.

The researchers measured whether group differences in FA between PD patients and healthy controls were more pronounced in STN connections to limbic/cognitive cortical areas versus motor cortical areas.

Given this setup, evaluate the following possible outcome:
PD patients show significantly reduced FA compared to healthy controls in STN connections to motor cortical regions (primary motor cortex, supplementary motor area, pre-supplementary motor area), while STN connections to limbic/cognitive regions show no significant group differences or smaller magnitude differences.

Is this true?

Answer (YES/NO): NO